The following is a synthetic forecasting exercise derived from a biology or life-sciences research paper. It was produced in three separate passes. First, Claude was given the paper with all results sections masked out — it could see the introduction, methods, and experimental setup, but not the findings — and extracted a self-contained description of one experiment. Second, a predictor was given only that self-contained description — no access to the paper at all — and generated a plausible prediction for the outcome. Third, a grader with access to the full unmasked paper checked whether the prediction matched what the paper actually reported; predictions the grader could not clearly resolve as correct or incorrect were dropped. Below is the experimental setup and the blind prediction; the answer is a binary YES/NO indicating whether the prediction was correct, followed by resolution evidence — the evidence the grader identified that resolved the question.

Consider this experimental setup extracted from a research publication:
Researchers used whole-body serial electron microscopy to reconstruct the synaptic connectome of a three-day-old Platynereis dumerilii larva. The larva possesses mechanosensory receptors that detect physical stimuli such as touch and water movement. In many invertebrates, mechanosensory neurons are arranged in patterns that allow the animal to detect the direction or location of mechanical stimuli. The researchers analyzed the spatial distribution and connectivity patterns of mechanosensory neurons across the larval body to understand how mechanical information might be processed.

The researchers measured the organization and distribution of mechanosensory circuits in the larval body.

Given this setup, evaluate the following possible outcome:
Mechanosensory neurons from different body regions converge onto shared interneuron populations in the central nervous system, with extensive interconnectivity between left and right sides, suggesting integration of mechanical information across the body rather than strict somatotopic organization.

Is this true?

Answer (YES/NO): NO